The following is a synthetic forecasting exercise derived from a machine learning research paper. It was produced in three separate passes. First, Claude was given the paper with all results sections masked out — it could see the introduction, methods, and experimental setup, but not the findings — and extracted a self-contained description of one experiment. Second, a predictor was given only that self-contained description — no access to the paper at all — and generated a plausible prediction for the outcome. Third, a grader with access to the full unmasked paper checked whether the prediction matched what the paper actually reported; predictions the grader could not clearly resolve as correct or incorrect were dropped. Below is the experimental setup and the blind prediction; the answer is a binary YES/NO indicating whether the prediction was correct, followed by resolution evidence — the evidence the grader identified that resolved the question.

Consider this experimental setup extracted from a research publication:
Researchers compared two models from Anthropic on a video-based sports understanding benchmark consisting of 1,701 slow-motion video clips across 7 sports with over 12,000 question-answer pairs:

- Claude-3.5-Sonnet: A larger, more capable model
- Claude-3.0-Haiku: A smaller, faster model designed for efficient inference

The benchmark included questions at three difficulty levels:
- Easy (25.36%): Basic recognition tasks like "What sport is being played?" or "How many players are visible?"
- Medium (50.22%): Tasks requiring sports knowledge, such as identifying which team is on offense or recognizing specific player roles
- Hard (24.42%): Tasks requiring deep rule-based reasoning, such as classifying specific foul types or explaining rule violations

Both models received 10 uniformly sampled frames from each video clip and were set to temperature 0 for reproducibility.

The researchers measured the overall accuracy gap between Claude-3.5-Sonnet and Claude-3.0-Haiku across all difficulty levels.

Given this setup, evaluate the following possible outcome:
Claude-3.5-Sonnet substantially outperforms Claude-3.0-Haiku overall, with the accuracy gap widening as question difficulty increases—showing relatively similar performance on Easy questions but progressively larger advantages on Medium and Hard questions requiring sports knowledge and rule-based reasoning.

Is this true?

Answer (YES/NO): NO